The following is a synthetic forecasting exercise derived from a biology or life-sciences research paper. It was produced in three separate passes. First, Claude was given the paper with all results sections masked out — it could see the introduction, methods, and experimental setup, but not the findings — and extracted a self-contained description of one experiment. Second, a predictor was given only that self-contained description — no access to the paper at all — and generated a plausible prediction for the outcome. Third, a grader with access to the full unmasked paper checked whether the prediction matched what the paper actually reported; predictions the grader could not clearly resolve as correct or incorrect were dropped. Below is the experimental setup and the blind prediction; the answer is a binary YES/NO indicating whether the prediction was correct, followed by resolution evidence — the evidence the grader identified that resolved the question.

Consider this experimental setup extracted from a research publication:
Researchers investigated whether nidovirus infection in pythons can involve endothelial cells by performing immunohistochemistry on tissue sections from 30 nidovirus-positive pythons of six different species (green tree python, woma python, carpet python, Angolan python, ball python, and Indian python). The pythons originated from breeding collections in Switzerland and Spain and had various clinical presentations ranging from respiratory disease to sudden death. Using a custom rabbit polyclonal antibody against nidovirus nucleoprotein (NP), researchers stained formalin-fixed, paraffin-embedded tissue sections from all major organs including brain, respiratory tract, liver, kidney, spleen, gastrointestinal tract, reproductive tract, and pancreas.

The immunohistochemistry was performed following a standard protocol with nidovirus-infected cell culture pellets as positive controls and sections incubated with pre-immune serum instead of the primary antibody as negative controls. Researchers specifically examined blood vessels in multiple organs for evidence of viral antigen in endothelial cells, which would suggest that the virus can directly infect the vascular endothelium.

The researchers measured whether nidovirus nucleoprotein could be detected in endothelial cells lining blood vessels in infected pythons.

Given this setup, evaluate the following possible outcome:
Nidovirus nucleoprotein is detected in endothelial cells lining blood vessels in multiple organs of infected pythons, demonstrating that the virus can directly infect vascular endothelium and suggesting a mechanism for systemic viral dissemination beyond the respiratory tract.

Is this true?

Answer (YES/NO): YES